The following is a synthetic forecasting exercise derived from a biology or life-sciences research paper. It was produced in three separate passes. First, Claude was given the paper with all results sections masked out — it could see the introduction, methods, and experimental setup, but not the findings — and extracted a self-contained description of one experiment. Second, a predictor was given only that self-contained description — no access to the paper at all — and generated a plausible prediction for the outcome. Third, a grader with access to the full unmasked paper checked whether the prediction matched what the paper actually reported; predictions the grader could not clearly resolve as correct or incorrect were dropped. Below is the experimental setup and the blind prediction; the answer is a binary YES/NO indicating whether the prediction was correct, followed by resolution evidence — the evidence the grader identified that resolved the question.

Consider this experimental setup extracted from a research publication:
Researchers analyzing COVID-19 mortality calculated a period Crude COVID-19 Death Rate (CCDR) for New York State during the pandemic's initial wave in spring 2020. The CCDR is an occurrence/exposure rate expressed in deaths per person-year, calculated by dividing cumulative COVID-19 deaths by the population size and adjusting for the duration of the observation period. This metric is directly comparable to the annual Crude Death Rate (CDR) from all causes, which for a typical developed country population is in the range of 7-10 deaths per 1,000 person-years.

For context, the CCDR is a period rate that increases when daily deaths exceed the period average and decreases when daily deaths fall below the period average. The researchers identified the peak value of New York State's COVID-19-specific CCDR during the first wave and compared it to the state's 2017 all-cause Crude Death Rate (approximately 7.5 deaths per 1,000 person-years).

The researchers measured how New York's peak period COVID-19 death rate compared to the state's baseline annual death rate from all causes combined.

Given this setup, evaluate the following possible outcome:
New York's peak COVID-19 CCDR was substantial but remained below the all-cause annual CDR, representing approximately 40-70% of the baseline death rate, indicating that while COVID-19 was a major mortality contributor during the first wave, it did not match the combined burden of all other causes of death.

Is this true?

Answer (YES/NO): NO